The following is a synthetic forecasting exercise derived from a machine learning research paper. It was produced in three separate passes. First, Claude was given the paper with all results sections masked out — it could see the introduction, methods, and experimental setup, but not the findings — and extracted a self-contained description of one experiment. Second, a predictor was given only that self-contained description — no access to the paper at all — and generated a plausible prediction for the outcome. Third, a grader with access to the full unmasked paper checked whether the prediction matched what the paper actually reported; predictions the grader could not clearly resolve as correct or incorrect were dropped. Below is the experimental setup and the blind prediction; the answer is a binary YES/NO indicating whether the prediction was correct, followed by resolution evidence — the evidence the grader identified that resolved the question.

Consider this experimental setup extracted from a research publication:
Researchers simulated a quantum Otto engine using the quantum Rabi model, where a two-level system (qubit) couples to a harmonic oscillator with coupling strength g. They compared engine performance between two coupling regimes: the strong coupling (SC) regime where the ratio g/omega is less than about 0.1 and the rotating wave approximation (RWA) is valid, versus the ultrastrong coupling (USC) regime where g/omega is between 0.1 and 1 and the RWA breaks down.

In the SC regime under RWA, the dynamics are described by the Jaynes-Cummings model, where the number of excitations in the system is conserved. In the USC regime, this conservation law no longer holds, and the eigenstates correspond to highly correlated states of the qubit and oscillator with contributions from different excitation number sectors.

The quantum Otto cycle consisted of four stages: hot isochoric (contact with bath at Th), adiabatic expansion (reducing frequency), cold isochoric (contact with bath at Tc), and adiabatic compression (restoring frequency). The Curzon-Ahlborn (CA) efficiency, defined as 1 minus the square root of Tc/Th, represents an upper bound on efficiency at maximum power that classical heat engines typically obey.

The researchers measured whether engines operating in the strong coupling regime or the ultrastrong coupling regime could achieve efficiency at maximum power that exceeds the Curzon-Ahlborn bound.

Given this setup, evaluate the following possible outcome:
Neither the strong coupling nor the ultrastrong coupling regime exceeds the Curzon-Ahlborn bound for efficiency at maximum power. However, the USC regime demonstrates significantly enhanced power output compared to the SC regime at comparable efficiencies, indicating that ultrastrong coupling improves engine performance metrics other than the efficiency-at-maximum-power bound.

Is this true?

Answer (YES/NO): NO